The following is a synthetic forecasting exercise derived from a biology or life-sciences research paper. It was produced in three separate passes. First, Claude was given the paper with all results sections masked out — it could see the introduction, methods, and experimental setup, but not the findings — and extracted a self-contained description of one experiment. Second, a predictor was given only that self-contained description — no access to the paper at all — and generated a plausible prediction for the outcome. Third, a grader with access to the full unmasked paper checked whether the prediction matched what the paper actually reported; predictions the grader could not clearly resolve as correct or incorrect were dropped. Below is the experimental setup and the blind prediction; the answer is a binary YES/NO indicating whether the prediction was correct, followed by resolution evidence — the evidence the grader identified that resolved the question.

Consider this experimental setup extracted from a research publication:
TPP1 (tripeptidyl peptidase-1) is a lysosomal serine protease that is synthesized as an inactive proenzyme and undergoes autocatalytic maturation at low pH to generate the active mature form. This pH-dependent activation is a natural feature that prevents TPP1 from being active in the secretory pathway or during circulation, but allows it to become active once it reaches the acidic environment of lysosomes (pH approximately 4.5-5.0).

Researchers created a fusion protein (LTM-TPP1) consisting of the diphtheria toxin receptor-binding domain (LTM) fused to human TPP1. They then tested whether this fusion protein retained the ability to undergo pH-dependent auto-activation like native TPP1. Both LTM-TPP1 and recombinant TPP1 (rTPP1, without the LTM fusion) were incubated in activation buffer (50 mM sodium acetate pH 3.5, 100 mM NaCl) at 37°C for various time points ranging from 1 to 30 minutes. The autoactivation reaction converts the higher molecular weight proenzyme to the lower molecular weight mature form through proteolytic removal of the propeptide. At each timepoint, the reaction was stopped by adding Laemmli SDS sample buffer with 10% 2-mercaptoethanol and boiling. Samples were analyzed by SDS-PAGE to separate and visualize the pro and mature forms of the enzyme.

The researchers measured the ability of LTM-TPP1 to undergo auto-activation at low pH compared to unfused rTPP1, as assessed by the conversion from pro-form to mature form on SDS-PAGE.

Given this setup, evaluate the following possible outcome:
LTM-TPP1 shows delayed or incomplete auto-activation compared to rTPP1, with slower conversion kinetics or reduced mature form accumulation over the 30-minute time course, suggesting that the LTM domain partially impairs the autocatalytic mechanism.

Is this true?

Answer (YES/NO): NO